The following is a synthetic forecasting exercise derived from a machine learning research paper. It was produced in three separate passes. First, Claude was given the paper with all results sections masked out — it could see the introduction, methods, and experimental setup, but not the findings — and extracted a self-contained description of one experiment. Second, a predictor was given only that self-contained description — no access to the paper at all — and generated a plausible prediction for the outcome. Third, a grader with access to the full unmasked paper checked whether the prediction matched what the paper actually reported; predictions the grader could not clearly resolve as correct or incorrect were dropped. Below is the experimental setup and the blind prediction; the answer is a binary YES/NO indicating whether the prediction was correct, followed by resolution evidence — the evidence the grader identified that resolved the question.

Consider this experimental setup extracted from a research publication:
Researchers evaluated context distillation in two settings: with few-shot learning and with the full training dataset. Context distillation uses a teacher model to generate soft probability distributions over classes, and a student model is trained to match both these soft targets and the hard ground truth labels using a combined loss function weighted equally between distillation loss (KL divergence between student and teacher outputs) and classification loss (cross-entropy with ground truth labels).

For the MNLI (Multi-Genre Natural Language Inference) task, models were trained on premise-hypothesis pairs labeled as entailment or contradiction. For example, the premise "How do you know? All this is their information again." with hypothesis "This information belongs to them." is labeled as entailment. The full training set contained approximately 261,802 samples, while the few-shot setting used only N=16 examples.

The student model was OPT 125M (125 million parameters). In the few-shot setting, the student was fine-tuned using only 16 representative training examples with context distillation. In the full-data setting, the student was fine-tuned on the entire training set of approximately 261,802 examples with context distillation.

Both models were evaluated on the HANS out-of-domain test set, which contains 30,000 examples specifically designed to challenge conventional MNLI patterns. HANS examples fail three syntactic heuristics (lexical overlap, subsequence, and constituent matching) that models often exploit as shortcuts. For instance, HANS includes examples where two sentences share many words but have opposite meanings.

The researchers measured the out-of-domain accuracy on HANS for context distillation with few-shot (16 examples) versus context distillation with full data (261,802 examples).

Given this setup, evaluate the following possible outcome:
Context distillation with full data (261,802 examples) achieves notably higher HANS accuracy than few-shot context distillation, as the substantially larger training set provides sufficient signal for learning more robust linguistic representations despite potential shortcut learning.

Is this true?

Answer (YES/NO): NO